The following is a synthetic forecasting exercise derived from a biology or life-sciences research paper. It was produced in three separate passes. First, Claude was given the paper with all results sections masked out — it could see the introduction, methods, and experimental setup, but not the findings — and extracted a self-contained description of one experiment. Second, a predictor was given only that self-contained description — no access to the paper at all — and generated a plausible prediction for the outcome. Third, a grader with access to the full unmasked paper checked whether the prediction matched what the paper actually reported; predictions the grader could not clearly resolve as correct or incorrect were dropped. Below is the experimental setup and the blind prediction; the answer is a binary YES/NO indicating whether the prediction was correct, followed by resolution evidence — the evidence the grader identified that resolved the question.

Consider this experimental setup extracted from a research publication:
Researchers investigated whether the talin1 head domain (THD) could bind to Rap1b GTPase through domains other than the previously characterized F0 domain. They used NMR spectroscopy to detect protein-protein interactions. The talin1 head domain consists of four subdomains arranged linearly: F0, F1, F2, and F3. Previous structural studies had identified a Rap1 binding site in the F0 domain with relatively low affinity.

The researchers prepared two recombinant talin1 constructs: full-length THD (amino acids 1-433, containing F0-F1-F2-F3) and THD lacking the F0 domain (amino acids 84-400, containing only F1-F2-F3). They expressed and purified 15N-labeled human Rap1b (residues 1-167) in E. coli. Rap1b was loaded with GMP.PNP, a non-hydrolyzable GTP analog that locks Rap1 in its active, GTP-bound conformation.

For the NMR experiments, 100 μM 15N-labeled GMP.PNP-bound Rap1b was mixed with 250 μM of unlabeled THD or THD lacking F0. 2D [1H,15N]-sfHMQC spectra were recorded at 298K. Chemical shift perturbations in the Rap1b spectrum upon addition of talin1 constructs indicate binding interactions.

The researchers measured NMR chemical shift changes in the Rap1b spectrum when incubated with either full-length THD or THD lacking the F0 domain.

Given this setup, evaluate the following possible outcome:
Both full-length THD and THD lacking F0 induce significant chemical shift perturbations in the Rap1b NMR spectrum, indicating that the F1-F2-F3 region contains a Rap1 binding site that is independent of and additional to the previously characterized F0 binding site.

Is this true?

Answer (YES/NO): YES